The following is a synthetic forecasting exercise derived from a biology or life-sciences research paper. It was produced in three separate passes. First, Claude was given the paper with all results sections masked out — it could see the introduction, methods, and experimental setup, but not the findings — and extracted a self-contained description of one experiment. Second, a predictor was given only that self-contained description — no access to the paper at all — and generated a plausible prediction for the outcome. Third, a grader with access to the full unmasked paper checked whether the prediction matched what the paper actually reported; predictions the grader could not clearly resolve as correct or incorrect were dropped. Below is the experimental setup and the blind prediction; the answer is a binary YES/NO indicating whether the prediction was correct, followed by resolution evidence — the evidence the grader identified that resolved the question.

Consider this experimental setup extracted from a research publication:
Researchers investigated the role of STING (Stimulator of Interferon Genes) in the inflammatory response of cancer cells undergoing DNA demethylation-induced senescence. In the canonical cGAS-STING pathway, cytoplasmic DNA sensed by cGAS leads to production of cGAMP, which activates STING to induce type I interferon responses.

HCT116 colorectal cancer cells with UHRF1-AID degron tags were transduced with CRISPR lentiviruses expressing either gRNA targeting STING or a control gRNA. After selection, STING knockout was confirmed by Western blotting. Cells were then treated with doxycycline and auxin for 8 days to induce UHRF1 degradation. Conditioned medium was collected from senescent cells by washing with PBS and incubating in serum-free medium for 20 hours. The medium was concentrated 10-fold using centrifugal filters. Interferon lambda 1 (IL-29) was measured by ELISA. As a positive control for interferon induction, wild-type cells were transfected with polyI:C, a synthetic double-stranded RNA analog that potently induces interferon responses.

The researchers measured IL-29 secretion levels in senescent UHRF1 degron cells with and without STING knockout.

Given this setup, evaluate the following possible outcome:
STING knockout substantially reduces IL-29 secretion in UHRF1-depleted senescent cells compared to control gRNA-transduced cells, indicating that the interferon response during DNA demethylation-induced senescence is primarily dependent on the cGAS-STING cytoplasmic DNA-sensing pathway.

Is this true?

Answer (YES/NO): NO